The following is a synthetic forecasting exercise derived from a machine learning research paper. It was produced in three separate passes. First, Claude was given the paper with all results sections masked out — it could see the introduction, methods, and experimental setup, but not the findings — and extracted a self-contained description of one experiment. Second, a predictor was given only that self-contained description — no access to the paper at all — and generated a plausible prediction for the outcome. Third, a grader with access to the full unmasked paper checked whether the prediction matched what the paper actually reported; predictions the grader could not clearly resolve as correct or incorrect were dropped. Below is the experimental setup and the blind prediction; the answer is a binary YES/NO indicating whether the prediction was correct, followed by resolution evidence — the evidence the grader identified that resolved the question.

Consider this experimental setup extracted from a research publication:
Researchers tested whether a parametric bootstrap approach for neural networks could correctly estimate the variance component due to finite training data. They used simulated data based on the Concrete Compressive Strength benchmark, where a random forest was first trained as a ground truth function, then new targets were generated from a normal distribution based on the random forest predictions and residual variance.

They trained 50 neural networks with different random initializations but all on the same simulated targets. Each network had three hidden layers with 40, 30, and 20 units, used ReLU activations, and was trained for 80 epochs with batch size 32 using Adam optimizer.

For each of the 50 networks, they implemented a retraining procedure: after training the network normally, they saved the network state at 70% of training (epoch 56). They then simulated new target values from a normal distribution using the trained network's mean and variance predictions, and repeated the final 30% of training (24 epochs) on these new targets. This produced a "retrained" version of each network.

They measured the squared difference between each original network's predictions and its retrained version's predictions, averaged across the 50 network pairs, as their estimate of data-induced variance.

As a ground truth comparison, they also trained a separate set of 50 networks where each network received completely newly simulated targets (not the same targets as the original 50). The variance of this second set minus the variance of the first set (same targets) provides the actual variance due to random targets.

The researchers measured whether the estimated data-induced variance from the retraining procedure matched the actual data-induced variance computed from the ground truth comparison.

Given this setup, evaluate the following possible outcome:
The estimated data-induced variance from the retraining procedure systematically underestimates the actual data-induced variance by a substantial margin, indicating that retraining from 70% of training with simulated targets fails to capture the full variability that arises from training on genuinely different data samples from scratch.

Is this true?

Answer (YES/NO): NO